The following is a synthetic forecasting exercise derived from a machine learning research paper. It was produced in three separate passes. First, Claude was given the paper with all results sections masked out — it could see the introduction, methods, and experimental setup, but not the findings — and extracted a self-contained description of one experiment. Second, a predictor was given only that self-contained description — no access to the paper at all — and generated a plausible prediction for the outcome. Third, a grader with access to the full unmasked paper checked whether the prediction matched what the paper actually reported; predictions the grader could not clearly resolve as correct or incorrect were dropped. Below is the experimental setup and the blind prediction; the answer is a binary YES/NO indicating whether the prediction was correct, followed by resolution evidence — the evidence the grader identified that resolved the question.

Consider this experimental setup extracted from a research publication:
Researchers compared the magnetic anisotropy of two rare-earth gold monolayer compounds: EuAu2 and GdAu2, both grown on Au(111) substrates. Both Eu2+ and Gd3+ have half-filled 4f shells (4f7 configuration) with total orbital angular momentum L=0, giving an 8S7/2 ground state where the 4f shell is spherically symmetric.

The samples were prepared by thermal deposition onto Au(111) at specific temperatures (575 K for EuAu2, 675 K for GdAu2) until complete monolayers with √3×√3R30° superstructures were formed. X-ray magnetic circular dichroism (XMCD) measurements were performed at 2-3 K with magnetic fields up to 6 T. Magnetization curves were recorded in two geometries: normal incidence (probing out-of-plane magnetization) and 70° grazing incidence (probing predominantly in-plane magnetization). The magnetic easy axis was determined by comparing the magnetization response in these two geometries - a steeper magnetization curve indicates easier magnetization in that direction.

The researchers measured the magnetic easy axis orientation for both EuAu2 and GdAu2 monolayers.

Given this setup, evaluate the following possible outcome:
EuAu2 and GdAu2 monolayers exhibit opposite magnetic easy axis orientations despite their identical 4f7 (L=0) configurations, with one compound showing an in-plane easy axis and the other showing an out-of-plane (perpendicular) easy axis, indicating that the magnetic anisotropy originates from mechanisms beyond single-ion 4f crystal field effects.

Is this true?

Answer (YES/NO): YES